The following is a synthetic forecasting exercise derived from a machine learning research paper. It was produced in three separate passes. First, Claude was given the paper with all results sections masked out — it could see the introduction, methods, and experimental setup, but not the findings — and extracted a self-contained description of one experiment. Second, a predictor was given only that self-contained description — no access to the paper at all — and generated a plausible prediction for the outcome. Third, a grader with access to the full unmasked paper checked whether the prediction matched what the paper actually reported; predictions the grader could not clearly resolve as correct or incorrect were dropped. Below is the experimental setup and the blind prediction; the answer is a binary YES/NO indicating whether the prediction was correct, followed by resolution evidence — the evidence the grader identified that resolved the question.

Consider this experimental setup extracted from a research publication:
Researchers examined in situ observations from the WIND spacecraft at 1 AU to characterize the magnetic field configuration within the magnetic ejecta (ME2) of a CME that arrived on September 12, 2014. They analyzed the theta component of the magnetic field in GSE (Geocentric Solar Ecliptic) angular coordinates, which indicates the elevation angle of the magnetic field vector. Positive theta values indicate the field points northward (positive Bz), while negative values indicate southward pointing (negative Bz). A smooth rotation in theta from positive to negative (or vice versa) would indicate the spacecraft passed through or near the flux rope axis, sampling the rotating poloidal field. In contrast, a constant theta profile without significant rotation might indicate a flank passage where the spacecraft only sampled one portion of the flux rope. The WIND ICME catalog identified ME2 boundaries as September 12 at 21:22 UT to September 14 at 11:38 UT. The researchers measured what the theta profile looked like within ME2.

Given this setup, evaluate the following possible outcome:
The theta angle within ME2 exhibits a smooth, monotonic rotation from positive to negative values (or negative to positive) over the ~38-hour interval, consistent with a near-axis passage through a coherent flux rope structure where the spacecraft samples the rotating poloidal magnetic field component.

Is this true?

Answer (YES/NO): NO